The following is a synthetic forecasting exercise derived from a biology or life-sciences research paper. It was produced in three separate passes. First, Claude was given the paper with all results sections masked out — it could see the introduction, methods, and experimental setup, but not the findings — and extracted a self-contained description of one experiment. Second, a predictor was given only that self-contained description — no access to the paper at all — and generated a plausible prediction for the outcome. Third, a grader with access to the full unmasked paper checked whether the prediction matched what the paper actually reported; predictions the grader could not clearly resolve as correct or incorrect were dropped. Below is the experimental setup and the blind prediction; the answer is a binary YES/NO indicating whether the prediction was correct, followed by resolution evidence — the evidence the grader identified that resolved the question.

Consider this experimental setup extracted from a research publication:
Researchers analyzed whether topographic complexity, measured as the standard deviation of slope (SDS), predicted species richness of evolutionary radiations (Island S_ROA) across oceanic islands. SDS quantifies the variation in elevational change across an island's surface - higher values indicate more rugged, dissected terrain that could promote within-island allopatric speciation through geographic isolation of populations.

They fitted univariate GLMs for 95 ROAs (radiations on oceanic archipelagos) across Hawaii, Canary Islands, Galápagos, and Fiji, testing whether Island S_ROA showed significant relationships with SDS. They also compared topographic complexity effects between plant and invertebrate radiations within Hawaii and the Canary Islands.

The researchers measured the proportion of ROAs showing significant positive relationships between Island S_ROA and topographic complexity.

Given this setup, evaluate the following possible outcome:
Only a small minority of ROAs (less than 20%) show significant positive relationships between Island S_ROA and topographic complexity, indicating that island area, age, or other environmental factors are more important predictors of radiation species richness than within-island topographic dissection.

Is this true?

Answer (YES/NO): YES